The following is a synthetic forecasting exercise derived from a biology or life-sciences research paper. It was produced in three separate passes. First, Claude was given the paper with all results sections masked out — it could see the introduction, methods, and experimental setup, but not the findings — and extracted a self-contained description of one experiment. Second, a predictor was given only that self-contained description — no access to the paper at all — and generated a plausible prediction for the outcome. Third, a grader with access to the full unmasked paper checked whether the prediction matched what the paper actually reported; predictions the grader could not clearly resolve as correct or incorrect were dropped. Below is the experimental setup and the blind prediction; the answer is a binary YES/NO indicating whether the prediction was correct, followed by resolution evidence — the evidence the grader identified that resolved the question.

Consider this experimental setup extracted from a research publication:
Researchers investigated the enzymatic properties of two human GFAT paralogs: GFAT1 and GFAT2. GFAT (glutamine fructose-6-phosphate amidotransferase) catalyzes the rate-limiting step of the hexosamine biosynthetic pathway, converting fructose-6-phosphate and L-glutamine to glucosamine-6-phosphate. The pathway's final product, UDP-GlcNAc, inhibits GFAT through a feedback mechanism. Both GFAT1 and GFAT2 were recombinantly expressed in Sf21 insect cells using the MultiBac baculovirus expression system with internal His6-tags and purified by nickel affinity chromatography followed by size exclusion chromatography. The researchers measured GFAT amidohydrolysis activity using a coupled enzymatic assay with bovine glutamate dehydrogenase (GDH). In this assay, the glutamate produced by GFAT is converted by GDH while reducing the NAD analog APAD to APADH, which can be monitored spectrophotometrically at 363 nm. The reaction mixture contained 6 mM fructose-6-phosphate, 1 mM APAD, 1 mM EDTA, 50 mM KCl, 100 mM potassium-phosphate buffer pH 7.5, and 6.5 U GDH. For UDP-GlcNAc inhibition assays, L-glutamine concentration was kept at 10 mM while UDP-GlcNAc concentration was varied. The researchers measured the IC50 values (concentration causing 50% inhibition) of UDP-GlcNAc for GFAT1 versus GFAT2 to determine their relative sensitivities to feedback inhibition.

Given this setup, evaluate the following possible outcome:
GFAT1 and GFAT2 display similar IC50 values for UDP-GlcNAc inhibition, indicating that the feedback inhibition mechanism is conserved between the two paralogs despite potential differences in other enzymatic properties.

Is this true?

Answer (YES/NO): NO